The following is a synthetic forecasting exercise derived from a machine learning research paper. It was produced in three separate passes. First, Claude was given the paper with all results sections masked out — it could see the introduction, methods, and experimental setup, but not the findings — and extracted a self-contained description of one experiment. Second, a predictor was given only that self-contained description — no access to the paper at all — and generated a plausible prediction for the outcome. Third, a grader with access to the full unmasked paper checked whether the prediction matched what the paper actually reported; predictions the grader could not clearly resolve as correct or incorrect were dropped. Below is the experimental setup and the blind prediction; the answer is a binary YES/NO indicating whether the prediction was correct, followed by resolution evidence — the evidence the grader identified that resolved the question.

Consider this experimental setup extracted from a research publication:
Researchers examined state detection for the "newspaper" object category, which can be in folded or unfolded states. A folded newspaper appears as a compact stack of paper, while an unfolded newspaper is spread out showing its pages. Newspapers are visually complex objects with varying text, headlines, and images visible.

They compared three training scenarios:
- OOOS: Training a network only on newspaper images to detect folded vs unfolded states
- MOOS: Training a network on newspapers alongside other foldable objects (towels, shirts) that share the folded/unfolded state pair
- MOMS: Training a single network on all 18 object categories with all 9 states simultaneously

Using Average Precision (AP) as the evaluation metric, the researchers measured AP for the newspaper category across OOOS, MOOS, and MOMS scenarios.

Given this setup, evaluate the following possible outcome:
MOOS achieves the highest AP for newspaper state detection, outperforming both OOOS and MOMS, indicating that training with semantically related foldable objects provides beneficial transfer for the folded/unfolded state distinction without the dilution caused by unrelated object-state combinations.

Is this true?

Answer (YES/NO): YES